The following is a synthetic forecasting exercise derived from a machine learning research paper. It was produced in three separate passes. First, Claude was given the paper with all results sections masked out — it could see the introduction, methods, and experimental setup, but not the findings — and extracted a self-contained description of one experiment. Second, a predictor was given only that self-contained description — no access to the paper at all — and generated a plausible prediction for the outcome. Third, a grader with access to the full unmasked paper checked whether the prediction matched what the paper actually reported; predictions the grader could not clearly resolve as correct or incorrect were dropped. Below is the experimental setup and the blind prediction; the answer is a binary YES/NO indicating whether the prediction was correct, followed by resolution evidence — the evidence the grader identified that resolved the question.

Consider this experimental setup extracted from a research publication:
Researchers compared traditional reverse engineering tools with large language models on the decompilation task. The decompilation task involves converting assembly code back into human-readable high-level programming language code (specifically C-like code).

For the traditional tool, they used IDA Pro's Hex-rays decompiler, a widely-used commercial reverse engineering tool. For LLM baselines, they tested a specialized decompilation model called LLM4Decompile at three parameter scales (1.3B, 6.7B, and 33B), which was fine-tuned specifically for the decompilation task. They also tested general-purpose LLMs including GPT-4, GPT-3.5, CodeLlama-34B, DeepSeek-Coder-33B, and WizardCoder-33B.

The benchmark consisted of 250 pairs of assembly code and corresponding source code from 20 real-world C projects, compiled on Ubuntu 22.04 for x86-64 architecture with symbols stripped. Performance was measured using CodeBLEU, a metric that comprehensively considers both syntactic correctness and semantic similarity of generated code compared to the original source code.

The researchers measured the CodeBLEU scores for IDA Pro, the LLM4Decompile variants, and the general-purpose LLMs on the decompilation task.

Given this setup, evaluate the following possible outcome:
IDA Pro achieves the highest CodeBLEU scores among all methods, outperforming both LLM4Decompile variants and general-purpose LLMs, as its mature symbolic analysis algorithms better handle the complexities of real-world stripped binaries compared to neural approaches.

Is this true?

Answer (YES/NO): NO